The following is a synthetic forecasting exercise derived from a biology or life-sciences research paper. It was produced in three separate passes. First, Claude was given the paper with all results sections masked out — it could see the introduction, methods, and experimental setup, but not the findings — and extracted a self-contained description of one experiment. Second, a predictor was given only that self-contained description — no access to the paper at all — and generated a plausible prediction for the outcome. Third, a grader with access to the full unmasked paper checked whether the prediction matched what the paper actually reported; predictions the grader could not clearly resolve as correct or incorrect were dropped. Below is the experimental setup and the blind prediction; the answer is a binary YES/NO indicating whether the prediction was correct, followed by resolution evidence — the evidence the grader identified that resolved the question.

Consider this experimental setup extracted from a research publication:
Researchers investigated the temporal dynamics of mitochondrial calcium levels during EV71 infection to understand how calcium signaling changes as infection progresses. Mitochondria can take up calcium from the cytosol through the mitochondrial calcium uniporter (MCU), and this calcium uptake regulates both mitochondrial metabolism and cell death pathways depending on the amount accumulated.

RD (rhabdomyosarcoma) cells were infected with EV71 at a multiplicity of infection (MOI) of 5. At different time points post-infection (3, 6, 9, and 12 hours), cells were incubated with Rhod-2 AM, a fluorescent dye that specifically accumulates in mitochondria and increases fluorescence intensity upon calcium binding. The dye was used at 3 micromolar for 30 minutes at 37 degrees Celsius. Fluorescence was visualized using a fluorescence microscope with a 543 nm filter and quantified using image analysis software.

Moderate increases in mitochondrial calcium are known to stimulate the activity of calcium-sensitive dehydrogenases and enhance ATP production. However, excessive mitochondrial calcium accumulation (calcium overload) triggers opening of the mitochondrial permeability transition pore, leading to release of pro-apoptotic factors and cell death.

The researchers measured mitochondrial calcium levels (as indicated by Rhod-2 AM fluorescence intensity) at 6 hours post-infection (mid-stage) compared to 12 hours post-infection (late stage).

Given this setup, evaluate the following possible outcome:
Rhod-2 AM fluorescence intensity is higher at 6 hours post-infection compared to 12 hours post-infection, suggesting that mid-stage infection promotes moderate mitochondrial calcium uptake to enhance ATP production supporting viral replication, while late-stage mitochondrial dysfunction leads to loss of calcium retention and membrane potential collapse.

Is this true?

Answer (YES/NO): NO